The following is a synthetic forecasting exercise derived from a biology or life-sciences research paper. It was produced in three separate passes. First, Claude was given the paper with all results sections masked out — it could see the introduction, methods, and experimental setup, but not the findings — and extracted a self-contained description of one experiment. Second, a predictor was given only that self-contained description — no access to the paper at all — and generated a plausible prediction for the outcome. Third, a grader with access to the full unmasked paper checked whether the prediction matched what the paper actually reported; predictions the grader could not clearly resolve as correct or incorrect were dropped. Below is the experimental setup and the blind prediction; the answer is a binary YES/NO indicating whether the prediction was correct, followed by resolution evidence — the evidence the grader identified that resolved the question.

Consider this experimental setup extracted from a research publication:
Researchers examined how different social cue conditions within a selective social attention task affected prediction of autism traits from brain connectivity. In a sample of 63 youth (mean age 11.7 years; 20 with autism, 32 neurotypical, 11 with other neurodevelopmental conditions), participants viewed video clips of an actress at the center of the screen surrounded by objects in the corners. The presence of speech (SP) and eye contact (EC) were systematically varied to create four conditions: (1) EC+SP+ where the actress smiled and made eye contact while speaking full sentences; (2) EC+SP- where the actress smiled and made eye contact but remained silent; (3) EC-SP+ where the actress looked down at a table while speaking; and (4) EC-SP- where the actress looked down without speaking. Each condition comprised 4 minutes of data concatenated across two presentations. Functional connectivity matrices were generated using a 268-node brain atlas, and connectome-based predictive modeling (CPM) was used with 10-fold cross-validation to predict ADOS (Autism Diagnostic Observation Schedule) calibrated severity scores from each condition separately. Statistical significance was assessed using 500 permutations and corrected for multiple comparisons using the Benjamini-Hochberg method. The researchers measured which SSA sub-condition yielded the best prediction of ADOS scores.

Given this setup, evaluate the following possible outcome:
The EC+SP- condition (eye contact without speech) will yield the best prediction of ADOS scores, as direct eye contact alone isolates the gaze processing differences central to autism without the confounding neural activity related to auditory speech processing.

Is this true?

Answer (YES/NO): NO